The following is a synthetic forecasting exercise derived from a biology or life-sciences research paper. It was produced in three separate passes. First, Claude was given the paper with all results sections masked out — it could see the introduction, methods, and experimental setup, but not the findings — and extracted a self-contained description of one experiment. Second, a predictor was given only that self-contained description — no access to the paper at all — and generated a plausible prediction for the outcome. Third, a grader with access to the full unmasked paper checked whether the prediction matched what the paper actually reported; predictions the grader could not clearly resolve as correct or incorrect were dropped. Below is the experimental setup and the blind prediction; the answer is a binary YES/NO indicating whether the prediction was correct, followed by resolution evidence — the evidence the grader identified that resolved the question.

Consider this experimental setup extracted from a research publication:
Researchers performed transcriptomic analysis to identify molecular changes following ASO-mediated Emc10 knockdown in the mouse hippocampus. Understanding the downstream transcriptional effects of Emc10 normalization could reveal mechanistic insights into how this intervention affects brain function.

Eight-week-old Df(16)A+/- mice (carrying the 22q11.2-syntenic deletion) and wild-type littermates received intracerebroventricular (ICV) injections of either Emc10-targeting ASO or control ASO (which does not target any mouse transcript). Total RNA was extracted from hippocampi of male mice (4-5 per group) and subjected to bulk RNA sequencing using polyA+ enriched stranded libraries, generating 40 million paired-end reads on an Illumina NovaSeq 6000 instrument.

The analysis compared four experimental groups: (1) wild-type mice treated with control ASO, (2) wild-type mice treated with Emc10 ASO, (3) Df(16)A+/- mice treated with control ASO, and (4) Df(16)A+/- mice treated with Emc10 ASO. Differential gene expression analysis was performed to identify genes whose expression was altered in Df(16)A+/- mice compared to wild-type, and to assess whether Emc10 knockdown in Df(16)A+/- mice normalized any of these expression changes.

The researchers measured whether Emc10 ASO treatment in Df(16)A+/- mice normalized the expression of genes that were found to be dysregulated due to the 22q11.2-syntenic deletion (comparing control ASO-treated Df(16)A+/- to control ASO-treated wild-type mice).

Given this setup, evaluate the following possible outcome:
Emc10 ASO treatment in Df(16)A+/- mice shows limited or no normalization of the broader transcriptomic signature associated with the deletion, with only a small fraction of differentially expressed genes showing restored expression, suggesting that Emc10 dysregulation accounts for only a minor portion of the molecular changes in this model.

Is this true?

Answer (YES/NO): YES